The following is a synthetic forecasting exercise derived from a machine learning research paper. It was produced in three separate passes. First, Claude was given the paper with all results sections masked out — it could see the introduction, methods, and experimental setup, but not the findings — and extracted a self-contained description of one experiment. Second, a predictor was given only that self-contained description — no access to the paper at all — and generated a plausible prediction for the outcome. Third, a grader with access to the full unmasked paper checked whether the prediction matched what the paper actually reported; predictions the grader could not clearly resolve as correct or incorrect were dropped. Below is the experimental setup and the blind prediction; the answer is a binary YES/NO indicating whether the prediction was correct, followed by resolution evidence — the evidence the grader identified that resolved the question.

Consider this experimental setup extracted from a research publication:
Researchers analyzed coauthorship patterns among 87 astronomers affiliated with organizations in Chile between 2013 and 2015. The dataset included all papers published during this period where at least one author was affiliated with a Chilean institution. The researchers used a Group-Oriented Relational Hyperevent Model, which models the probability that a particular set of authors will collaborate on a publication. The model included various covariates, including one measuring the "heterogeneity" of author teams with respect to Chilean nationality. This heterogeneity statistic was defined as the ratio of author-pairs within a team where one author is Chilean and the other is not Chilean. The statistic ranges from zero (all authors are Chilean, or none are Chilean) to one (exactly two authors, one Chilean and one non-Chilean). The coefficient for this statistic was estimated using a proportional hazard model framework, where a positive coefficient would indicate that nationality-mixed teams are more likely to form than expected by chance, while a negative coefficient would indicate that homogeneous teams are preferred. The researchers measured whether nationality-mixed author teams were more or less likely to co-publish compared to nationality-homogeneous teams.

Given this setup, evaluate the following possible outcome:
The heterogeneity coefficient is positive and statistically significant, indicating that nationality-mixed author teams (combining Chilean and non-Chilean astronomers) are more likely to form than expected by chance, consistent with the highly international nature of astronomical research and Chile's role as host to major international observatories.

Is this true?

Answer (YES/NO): YES